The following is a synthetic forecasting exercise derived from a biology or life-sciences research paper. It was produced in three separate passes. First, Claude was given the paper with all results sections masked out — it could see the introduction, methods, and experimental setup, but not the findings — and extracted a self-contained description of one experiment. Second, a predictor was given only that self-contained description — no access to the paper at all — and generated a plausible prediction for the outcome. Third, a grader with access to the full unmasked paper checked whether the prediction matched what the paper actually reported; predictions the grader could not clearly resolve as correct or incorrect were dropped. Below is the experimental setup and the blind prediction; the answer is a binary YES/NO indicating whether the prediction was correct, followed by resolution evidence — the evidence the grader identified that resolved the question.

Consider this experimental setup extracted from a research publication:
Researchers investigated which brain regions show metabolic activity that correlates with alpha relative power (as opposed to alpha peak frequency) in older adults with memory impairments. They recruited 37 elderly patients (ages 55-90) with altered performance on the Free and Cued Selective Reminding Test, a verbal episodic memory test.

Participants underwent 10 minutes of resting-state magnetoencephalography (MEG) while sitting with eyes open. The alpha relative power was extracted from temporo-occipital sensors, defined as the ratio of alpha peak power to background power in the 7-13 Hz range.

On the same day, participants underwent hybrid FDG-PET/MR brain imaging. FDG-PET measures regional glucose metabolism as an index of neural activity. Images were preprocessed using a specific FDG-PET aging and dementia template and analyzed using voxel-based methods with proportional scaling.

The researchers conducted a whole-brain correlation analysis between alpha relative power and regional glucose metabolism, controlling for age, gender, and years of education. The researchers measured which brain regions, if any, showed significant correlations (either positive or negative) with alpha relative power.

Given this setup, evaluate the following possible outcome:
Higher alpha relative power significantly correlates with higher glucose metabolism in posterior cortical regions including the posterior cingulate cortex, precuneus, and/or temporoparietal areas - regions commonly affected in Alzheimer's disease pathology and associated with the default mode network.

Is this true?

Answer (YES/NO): NO